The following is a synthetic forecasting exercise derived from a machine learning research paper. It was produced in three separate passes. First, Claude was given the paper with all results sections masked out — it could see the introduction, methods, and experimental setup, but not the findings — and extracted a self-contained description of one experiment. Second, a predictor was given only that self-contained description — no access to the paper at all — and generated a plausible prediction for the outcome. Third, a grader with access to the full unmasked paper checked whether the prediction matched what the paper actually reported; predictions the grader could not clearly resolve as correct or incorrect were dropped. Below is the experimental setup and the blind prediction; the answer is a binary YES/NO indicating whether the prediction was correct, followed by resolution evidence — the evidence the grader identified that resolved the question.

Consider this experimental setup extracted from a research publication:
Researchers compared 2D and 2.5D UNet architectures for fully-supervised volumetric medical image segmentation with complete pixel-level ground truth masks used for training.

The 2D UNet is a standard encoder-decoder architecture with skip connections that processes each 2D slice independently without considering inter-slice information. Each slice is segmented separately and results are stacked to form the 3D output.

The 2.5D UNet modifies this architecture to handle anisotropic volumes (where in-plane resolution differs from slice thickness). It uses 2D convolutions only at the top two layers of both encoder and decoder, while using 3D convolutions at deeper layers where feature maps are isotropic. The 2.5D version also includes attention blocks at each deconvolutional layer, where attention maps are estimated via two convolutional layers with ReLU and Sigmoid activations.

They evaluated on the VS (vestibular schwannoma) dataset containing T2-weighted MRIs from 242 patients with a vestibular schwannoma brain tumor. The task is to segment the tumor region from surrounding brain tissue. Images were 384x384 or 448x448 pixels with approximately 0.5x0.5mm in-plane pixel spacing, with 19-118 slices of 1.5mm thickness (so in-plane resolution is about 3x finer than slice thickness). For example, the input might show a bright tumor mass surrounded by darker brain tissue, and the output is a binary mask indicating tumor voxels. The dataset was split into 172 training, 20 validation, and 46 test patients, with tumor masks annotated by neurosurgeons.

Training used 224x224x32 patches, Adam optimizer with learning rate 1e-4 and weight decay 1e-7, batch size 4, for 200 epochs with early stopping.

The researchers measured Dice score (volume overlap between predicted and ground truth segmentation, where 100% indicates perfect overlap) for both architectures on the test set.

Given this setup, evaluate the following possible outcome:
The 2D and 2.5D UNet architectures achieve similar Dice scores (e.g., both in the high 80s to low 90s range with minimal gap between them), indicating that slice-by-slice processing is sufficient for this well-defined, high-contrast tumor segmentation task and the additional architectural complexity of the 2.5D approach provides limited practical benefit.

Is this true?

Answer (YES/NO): NO